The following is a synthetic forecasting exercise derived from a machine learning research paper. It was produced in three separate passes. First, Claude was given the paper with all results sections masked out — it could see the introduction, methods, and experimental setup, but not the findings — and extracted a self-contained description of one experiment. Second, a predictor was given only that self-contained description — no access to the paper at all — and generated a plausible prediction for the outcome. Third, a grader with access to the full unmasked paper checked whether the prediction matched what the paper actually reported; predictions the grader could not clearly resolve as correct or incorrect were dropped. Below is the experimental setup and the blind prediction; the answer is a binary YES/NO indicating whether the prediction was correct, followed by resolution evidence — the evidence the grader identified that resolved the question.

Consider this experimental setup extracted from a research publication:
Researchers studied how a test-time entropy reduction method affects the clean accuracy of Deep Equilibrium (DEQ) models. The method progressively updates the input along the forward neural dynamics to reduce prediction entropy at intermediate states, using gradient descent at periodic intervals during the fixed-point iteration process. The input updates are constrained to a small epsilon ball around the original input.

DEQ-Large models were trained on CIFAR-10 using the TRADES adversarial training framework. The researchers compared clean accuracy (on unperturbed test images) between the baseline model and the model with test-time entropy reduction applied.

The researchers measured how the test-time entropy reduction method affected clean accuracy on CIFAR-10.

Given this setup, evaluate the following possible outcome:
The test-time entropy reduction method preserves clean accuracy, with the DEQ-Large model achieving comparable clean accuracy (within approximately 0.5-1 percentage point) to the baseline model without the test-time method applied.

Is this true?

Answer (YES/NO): NO